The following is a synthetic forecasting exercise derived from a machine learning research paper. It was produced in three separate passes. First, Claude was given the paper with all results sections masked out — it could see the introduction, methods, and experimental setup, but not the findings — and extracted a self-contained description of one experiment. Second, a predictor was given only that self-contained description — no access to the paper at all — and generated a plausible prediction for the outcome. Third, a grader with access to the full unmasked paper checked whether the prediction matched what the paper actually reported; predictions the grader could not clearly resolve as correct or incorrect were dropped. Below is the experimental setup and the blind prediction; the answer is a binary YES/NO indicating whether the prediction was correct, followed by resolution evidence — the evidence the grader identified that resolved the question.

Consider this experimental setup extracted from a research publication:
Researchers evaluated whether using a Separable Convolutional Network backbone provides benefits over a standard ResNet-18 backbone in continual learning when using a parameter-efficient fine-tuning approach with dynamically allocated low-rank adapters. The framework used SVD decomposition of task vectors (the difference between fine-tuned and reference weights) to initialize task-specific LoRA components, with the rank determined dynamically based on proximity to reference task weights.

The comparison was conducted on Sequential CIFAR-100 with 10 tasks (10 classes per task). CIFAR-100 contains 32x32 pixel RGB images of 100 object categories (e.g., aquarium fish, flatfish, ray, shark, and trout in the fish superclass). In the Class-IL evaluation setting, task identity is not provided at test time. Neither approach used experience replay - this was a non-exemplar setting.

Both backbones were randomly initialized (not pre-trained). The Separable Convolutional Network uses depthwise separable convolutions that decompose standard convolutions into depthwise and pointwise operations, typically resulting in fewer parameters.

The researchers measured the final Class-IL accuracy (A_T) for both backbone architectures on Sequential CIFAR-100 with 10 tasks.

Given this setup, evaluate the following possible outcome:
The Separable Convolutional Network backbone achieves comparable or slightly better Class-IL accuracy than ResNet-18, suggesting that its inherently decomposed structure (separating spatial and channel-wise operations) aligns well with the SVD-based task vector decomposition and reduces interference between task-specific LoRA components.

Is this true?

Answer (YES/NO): NO